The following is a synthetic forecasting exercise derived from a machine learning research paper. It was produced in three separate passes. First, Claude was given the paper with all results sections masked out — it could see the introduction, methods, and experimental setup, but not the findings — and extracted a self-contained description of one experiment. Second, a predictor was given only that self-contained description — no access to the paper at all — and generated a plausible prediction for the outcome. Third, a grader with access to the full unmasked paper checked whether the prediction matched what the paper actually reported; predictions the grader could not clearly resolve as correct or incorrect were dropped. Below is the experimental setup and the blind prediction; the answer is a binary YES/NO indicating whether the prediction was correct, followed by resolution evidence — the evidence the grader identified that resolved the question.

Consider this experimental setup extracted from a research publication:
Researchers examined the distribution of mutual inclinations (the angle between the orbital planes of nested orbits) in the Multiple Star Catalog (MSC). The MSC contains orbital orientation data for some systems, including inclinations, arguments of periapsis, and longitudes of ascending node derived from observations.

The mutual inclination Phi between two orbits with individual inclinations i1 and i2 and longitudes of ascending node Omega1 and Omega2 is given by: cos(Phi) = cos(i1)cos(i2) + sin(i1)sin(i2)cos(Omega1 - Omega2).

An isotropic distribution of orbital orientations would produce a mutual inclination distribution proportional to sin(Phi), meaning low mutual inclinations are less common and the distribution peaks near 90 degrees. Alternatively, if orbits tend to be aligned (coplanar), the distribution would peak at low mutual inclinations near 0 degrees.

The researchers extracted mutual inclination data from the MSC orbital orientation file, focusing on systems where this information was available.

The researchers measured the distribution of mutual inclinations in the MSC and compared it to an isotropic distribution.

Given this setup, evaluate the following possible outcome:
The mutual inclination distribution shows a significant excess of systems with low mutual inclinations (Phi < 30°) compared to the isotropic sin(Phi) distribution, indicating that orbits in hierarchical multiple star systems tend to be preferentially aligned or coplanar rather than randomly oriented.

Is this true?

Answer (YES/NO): NO